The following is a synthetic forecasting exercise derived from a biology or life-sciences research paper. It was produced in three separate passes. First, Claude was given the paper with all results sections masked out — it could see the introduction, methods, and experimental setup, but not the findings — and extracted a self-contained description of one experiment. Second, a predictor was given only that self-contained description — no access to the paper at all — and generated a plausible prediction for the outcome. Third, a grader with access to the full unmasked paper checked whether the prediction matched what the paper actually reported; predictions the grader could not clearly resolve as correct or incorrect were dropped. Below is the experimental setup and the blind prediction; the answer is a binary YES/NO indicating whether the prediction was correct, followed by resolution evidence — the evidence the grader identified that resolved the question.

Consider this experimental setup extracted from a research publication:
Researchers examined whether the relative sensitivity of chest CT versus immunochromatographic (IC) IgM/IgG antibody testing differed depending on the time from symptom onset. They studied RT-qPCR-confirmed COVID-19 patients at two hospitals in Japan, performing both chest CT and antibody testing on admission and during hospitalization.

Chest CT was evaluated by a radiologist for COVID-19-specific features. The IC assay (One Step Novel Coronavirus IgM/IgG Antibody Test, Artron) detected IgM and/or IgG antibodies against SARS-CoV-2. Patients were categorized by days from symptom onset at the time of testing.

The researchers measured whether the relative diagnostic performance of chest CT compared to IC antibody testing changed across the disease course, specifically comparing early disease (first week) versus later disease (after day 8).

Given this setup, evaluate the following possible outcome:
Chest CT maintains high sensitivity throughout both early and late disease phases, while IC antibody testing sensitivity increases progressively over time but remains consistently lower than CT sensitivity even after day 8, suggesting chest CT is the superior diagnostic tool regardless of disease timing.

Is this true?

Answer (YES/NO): NO